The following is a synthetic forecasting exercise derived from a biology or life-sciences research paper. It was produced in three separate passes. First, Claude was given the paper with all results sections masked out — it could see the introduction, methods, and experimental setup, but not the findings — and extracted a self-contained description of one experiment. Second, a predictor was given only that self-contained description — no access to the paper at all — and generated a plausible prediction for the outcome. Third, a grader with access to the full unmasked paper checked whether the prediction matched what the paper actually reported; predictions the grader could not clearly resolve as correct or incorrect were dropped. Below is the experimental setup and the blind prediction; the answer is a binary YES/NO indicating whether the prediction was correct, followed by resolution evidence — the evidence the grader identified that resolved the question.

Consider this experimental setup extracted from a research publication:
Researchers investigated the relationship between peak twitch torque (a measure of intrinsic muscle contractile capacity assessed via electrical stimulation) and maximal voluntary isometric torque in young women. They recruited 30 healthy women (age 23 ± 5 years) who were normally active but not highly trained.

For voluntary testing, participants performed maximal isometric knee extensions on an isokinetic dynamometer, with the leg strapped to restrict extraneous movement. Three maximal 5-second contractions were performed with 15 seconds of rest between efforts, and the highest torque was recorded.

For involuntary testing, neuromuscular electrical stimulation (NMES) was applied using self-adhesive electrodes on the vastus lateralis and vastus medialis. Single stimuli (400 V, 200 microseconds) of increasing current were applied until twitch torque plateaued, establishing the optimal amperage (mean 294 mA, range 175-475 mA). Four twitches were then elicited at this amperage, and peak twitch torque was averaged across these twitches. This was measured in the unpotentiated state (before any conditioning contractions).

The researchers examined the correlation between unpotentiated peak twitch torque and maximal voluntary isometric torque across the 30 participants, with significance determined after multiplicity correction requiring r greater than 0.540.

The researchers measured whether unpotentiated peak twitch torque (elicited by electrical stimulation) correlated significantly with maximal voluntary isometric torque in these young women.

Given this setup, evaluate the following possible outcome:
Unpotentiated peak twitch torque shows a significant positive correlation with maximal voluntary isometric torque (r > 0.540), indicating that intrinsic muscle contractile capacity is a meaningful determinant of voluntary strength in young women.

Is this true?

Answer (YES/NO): NO